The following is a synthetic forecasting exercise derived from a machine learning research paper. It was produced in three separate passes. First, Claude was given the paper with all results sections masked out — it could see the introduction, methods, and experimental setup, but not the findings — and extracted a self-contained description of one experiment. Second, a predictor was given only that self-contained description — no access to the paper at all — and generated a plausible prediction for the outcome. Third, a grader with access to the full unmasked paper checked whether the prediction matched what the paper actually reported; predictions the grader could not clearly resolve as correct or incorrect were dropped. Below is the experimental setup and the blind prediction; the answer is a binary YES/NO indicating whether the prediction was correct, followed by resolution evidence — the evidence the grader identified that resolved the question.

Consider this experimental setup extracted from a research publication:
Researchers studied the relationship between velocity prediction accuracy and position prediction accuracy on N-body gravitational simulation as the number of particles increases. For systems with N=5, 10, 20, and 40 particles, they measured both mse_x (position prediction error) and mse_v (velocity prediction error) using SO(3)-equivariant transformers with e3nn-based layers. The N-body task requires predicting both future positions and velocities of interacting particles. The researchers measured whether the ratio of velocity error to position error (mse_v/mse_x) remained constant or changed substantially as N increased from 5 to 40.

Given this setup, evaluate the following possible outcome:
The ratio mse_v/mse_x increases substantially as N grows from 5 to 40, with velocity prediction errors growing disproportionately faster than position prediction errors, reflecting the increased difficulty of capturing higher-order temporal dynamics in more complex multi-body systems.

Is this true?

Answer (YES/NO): NO